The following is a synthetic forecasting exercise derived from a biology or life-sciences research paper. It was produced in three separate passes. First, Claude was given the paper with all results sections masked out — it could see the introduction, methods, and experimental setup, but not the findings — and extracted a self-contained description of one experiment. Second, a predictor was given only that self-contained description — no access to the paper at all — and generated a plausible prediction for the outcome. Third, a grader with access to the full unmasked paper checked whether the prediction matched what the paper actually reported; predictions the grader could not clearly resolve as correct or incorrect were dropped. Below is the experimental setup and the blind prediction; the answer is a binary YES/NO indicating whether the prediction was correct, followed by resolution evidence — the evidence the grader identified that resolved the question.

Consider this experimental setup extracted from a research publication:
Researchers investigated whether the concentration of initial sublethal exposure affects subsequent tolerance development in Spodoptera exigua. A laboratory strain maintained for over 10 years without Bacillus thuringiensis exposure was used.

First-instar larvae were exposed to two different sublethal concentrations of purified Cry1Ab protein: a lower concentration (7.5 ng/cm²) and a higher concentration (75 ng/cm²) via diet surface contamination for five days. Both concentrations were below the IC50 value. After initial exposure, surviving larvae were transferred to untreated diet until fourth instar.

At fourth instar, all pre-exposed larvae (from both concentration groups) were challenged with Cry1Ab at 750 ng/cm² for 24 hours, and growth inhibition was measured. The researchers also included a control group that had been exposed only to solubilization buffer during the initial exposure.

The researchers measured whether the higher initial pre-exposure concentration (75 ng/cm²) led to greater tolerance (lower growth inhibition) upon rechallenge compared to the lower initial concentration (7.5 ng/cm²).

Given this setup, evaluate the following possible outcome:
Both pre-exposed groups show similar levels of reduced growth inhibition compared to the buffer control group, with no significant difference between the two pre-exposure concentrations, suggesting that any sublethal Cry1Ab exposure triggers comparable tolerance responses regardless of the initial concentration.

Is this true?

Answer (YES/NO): NO